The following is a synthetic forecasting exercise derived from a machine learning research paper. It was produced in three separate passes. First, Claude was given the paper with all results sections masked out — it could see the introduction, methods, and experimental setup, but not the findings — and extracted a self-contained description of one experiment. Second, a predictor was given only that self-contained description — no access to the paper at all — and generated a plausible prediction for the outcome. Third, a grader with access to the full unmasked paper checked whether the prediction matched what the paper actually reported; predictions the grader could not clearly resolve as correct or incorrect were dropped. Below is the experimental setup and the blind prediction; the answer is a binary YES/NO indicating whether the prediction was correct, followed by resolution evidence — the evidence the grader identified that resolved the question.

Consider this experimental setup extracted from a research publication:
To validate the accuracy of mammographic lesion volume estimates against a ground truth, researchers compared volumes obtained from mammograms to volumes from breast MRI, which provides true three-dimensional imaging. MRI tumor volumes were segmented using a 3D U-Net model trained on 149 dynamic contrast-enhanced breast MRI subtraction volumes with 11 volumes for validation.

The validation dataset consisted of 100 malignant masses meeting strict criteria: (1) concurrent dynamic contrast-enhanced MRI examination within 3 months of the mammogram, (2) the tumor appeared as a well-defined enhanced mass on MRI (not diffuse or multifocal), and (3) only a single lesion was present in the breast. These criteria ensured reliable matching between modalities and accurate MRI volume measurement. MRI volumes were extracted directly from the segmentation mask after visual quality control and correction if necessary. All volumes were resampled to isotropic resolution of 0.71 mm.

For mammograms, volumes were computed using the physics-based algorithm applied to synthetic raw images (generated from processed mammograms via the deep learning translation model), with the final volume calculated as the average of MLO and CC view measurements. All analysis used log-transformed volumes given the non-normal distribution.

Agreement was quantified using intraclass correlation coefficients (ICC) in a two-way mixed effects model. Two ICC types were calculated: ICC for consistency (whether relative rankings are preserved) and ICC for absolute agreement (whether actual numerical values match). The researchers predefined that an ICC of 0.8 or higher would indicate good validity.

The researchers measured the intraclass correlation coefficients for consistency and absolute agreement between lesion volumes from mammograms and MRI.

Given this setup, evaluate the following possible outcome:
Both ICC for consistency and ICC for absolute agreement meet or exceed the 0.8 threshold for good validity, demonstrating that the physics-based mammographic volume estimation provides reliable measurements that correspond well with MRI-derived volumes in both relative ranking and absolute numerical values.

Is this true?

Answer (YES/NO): NO